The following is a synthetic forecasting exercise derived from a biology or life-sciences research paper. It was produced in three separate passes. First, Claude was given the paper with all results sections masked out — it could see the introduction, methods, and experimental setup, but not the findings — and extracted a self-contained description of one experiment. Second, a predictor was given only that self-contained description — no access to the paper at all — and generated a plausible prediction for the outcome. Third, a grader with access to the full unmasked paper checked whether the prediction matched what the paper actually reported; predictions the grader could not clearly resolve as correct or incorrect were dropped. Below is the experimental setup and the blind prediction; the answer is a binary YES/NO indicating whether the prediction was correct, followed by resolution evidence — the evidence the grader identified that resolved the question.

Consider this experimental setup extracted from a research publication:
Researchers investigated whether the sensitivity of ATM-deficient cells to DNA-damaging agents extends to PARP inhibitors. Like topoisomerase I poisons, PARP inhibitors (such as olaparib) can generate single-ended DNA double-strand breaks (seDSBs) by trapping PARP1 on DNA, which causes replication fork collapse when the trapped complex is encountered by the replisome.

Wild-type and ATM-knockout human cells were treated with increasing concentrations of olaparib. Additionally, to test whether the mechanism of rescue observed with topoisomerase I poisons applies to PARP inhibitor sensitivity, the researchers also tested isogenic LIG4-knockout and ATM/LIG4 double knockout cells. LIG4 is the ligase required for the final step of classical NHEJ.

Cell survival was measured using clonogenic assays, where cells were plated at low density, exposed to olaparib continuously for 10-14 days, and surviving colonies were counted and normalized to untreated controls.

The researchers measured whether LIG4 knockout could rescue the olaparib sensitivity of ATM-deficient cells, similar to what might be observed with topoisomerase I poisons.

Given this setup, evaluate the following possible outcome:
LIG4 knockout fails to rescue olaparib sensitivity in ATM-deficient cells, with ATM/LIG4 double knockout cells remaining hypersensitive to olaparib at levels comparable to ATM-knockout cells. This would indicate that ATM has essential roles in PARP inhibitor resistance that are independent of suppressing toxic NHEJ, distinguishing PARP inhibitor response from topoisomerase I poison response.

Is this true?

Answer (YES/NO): NO